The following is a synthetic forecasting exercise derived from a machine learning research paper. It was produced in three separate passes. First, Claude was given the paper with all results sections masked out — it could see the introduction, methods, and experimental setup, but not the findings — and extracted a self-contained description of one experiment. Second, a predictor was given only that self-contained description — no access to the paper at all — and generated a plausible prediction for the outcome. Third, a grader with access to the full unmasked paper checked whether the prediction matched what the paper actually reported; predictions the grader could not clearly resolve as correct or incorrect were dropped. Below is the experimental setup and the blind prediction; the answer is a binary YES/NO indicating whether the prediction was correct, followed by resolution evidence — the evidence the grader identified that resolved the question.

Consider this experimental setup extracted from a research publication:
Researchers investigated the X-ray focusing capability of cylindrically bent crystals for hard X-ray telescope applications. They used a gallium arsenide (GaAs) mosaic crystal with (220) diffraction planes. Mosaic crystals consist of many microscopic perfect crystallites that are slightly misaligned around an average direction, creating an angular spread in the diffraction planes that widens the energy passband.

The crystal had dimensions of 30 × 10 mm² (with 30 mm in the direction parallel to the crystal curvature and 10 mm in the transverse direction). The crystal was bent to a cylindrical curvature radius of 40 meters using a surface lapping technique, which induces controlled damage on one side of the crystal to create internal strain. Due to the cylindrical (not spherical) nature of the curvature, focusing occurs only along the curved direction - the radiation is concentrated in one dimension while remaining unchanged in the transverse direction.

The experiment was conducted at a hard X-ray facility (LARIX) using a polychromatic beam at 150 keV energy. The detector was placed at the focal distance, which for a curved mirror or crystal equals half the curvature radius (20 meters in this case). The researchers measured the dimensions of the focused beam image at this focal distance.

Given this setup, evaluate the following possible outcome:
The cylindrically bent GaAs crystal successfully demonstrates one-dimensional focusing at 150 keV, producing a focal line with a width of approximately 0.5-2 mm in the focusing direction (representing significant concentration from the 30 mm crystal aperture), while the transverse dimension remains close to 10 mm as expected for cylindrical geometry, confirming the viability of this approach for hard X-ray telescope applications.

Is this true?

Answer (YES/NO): NO